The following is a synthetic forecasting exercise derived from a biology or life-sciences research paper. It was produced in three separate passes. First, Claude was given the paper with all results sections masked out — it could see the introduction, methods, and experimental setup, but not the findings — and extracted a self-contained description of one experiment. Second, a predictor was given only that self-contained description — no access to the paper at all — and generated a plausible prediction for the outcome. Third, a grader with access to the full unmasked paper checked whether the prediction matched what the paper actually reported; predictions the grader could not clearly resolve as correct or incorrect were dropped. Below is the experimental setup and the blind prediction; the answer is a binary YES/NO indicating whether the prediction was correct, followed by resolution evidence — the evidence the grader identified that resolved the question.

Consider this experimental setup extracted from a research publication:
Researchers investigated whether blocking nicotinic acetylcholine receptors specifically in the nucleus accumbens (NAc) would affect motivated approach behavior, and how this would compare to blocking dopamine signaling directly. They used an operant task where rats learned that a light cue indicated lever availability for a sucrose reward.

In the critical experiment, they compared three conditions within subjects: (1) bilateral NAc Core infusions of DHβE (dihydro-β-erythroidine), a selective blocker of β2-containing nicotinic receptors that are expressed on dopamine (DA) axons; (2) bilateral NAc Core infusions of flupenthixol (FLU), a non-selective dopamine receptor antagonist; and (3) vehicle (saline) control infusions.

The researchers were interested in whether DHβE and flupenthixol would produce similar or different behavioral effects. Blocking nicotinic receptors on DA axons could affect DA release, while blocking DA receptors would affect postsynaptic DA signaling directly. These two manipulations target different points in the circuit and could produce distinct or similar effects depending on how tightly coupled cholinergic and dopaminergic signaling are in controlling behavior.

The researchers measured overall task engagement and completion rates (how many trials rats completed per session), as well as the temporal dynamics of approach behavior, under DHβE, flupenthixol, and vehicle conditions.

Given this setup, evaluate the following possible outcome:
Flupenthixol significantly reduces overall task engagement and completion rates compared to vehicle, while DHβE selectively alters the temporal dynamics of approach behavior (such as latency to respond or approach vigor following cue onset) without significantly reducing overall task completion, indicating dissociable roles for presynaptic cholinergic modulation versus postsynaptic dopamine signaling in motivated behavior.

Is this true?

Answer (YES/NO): NO